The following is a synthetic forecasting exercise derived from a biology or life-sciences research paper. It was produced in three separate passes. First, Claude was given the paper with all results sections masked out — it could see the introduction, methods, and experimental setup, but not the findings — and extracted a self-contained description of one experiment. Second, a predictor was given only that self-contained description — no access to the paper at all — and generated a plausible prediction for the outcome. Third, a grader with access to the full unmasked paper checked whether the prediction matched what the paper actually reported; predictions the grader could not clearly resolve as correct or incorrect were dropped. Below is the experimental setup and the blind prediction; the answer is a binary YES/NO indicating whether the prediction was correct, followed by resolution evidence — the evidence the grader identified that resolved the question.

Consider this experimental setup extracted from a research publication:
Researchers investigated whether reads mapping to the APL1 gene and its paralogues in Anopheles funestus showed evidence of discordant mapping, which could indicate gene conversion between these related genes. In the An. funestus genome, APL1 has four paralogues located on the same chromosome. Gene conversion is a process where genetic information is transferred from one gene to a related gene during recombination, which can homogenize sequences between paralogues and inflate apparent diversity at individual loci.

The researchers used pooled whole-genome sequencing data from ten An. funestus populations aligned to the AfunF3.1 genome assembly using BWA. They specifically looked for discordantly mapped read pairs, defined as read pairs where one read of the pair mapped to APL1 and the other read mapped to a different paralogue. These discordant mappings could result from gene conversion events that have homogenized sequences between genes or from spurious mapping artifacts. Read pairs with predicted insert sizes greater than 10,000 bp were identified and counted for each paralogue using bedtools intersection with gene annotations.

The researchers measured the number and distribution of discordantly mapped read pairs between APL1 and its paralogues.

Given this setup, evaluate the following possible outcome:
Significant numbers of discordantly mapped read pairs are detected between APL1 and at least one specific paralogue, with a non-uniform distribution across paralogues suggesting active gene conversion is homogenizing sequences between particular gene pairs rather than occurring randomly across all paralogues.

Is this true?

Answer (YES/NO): YES